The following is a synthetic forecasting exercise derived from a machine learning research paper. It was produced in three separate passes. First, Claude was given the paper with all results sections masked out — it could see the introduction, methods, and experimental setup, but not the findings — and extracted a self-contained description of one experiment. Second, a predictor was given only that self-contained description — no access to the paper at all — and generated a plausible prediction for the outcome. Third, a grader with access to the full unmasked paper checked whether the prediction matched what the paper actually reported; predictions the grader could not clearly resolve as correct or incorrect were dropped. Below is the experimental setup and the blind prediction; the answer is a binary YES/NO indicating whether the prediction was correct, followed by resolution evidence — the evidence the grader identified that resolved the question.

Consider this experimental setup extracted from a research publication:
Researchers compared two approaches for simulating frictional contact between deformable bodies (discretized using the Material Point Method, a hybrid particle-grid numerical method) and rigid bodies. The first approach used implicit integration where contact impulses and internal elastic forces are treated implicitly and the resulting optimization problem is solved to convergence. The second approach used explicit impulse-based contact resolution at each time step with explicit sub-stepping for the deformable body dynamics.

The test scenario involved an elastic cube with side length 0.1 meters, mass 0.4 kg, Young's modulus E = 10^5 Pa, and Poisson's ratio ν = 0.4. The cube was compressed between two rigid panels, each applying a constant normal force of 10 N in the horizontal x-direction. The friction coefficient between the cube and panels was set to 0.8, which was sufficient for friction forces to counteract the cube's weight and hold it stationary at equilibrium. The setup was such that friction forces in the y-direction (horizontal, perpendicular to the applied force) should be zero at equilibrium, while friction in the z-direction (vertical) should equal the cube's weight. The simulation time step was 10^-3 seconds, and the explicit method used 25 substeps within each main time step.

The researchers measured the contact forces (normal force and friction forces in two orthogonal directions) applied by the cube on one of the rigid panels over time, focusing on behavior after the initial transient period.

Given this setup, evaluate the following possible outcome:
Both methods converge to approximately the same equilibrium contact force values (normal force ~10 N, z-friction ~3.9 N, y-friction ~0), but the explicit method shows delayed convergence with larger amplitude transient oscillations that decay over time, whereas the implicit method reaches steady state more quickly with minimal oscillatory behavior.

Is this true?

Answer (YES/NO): NO